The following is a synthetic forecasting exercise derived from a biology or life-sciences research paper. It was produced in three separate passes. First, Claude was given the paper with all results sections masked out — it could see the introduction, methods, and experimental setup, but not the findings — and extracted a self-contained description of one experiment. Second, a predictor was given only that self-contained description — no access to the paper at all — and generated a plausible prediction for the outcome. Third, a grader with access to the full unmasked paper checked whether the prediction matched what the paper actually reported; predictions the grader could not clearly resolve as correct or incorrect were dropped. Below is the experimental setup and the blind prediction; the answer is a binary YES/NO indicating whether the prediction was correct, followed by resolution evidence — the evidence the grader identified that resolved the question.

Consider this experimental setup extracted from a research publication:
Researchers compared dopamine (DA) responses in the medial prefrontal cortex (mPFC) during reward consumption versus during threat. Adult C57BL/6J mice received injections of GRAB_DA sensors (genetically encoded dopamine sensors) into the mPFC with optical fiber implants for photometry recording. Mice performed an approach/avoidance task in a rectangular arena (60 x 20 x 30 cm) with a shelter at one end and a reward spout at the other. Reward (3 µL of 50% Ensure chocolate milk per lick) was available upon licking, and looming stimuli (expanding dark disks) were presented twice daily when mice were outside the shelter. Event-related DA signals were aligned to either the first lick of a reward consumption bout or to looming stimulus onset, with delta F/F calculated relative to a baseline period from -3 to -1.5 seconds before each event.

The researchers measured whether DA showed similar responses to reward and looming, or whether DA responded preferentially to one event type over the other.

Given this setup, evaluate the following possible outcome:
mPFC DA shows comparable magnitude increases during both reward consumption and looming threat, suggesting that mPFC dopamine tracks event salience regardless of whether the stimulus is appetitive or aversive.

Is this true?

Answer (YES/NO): NO